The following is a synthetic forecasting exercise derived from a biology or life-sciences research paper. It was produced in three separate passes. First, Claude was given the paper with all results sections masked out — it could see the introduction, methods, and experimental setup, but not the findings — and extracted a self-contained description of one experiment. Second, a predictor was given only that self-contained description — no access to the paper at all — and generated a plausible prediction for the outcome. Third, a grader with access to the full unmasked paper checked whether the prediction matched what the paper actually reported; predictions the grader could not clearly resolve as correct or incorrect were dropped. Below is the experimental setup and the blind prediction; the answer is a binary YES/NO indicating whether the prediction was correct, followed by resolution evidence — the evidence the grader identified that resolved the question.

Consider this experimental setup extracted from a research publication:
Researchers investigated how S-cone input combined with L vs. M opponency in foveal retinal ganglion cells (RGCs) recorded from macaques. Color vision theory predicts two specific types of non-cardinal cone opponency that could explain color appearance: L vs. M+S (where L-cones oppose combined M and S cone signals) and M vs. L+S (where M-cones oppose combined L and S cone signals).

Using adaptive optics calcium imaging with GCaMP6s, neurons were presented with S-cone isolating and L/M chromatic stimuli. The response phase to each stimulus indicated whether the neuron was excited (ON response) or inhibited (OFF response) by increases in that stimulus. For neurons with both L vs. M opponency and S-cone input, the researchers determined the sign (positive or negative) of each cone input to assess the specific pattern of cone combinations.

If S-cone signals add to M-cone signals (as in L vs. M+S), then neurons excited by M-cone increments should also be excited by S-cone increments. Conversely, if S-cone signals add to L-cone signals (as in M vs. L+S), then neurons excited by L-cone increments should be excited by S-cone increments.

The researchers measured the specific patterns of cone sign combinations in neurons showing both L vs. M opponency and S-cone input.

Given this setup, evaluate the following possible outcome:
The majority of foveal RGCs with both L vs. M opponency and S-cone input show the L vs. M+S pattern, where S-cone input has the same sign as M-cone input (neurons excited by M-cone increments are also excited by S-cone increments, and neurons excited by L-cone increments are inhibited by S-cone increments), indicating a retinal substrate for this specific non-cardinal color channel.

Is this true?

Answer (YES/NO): YES